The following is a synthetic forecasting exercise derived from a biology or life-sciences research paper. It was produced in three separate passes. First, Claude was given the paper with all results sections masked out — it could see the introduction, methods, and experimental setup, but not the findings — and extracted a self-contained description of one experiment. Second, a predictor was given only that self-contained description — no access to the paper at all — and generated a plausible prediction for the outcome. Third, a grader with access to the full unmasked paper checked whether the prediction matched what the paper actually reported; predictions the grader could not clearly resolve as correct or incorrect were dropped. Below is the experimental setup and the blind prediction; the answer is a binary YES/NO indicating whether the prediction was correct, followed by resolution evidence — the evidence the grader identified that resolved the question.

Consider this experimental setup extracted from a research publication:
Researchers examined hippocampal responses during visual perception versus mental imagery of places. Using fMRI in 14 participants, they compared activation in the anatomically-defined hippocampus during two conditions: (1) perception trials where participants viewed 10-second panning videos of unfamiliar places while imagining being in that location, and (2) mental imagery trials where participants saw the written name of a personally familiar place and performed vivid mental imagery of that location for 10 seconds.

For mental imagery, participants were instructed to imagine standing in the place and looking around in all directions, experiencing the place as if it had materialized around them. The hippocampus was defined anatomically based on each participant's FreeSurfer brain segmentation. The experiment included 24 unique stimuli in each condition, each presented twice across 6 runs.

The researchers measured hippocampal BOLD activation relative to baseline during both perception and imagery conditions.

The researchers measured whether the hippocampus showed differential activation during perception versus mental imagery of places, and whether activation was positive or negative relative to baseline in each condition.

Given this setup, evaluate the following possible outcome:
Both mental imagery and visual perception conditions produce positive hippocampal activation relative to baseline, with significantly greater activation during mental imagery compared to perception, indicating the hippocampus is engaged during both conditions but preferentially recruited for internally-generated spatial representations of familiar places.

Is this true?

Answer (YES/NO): NO